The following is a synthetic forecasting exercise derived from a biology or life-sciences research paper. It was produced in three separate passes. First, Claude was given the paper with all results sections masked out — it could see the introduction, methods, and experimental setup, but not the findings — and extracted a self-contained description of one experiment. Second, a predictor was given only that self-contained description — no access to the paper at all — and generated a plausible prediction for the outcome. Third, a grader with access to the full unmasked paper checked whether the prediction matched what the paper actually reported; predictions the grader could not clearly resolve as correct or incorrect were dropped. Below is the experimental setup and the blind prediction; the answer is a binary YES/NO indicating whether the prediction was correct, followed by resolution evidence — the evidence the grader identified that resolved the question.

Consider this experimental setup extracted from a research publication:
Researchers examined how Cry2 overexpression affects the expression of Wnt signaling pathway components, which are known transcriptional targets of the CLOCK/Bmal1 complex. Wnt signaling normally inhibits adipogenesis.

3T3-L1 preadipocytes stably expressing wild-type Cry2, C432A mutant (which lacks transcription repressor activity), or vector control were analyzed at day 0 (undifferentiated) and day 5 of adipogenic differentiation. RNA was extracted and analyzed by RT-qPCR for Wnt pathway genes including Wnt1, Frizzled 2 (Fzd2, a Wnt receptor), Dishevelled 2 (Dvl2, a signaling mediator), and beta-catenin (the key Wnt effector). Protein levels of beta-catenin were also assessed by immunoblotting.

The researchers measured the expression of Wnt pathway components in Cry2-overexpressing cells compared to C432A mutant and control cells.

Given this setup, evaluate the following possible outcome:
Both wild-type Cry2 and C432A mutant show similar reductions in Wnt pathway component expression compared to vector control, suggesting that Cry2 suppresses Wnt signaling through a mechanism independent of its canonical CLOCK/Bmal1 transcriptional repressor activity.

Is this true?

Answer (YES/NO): NO